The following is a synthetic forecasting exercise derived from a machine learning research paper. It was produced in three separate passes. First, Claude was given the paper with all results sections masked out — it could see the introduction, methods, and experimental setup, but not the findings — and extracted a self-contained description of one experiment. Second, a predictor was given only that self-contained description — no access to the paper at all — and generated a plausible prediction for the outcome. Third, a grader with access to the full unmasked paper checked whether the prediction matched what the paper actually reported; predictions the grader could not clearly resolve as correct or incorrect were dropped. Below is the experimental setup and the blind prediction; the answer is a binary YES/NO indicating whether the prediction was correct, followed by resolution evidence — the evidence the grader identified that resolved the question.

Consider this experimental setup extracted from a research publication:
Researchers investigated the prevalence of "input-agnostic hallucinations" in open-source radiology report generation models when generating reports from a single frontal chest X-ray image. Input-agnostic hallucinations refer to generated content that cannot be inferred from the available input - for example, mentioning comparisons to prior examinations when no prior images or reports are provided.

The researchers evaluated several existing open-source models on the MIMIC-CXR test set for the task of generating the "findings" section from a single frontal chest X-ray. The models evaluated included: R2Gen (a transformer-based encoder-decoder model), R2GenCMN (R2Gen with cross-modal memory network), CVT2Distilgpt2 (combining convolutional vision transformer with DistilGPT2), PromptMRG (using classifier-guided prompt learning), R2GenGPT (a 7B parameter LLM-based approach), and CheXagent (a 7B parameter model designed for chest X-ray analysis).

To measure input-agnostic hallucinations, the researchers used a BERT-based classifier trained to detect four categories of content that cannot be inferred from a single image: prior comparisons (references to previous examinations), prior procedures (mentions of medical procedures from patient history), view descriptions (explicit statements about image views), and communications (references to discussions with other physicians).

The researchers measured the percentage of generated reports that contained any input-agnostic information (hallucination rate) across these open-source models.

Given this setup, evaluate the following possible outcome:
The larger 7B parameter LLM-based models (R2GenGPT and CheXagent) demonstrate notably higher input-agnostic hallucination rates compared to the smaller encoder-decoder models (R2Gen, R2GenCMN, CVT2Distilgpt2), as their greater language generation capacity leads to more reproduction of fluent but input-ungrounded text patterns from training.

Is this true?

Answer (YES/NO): NO